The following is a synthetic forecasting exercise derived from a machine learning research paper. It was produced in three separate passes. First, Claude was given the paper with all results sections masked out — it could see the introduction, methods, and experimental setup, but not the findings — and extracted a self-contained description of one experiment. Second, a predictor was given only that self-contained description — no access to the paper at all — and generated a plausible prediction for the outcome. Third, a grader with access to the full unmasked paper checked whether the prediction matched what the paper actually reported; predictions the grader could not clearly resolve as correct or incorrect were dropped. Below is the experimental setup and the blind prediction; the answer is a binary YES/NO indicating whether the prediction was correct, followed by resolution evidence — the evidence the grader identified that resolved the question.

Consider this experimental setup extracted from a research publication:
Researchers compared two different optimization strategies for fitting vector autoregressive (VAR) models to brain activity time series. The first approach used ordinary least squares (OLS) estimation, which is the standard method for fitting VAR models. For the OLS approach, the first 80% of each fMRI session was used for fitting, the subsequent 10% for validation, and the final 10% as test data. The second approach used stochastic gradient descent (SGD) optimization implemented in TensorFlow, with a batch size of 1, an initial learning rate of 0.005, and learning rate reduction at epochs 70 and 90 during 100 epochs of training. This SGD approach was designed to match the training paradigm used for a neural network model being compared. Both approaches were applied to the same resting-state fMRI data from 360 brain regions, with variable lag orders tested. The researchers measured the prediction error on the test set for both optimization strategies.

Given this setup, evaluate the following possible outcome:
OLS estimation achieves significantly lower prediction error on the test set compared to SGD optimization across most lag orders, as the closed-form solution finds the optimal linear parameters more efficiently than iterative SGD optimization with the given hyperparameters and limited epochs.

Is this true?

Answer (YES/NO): NO